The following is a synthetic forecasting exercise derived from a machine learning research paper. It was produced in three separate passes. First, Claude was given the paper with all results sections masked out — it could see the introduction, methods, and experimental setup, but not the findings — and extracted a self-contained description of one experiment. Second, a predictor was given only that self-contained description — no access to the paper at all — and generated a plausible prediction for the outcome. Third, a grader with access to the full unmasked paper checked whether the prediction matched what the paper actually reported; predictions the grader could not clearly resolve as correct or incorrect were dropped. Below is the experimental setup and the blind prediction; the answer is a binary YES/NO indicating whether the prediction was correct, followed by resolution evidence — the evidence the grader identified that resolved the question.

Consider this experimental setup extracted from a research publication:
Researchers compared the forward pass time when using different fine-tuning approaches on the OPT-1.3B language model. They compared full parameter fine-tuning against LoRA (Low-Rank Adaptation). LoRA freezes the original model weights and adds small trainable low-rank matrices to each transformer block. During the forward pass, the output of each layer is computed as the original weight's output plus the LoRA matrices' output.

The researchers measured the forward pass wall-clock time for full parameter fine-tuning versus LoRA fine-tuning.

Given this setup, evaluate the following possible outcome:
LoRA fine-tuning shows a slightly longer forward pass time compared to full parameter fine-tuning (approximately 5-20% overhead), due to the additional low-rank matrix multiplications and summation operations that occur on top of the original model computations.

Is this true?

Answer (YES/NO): YES